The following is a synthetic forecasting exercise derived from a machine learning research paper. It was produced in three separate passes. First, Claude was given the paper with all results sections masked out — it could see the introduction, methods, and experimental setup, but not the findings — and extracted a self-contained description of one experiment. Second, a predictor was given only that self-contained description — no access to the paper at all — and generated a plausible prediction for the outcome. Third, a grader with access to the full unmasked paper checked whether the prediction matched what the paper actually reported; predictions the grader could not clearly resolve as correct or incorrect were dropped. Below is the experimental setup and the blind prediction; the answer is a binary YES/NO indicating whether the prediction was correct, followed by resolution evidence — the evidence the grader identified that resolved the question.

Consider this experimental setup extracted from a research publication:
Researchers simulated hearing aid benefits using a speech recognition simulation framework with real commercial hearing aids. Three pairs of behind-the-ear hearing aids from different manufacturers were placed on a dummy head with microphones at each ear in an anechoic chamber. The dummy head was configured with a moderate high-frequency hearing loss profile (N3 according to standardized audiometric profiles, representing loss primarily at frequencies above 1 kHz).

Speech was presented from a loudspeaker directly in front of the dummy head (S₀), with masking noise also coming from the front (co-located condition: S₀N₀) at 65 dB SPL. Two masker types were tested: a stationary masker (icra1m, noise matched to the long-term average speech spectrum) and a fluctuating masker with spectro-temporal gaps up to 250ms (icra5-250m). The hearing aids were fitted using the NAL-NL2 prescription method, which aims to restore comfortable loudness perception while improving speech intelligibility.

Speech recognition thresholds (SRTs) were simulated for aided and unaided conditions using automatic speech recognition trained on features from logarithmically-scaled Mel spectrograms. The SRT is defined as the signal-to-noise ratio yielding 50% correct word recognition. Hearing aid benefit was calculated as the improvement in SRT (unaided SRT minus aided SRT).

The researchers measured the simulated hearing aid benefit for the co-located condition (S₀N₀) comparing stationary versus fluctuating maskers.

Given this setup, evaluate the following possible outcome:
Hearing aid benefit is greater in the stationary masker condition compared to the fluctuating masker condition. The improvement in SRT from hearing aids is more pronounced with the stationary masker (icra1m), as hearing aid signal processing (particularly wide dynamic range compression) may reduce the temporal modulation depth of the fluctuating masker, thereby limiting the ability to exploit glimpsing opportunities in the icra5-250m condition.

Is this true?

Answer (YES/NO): NO